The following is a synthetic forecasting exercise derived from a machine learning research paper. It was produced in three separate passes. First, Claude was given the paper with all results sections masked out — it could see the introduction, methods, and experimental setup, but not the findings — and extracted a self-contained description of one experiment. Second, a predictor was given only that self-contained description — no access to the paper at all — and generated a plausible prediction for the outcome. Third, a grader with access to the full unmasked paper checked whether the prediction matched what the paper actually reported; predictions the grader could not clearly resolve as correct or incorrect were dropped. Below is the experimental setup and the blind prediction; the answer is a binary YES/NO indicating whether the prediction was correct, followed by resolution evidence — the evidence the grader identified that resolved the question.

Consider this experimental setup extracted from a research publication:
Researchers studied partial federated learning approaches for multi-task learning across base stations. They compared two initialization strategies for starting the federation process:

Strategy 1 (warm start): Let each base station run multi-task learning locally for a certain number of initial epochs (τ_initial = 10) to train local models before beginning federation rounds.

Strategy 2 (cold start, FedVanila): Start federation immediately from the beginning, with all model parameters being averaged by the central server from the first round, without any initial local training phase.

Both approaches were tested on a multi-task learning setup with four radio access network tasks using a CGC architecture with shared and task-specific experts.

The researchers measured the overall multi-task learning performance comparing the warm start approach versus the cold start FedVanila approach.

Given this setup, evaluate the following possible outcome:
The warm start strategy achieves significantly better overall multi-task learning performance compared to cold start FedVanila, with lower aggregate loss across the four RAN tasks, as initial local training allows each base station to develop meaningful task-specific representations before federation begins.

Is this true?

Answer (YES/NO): YES